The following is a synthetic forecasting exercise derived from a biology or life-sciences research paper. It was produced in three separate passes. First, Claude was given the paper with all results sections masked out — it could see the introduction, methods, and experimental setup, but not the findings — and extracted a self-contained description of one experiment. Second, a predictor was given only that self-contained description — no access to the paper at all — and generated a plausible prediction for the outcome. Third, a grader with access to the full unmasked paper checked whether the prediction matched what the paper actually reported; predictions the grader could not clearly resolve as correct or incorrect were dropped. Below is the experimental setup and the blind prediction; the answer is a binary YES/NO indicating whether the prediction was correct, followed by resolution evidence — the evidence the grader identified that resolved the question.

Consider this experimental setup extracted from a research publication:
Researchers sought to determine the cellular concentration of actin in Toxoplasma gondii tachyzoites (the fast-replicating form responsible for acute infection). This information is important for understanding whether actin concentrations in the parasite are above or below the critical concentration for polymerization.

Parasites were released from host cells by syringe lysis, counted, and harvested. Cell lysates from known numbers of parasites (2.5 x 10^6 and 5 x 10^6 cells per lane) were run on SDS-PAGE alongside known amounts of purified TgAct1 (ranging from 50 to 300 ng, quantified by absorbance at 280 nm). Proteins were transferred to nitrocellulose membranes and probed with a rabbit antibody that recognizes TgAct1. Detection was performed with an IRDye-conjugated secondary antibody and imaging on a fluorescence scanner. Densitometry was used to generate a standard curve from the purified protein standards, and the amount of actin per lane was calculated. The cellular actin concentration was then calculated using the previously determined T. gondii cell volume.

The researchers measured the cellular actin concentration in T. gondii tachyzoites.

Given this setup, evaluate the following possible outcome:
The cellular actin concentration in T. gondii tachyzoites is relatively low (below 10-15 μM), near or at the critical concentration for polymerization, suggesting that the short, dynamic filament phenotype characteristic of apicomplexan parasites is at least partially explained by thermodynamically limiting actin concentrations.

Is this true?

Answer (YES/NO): NO